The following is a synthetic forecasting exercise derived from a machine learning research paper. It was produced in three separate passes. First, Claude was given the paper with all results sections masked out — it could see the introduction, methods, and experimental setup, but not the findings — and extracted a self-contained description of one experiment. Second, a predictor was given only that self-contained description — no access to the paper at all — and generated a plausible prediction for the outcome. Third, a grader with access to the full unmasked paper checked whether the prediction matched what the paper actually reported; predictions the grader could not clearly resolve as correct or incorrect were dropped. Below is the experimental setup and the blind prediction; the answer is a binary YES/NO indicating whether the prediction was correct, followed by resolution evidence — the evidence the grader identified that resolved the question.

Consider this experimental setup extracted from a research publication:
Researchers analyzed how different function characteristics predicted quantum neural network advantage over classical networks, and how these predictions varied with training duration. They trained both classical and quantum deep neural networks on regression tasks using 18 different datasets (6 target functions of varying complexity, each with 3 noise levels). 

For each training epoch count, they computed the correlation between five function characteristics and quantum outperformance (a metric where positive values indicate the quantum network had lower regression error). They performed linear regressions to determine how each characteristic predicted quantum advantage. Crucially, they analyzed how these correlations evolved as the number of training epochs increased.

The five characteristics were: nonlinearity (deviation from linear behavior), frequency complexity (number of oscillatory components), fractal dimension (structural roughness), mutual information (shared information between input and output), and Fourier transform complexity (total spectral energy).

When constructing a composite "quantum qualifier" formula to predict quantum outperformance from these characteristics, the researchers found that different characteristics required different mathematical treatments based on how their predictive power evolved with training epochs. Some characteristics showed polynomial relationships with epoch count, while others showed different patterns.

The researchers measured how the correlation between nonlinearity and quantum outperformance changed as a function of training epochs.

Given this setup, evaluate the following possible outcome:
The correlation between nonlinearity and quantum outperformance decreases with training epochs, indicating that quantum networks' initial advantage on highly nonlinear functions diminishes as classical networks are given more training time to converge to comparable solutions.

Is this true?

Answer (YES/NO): NO